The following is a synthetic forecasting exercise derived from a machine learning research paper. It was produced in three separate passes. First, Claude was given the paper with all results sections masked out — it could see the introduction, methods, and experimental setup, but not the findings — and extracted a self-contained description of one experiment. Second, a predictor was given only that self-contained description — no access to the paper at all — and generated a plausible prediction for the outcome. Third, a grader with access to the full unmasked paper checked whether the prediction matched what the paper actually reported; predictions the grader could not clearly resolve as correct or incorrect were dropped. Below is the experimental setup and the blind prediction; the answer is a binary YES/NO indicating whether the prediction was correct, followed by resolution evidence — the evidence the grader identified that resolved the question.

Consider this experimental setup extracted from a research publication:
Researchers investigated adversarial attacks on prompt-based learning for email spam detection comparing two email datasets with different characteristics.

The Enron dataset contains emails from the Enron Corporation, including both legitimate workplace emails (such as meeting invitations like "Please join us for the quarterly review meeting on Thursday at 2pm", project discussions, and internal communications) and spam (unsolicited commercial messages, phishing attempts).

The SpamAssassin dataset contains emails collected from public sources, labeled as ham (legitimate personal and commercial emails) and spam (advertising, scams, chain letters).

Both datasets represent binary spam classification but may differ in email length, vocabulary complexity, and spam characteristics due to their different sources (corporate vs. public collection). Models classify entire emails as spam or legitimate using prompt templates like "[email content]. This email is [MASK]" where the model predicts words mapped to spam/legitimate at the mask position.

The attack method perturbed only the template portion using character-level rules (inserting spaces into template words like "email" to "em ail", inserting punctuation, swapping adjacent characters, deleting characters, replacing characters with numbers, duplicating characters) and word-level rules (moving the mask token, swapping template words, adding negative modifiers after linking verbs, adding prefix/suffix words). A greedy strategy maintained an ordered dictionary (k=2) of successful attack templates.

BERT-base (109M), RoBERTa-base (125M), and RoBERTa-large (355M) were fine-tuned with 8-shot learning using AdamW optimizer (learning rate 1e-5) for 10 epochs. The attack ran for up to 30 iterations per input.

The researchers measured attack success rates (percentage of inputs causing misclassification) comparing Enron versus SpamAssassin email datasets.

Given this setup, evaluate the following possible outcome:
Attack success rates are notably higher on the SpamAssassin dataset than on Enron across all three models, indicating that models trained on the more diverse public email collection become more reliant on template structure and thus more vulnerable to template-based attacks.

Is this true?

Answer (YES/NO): NO